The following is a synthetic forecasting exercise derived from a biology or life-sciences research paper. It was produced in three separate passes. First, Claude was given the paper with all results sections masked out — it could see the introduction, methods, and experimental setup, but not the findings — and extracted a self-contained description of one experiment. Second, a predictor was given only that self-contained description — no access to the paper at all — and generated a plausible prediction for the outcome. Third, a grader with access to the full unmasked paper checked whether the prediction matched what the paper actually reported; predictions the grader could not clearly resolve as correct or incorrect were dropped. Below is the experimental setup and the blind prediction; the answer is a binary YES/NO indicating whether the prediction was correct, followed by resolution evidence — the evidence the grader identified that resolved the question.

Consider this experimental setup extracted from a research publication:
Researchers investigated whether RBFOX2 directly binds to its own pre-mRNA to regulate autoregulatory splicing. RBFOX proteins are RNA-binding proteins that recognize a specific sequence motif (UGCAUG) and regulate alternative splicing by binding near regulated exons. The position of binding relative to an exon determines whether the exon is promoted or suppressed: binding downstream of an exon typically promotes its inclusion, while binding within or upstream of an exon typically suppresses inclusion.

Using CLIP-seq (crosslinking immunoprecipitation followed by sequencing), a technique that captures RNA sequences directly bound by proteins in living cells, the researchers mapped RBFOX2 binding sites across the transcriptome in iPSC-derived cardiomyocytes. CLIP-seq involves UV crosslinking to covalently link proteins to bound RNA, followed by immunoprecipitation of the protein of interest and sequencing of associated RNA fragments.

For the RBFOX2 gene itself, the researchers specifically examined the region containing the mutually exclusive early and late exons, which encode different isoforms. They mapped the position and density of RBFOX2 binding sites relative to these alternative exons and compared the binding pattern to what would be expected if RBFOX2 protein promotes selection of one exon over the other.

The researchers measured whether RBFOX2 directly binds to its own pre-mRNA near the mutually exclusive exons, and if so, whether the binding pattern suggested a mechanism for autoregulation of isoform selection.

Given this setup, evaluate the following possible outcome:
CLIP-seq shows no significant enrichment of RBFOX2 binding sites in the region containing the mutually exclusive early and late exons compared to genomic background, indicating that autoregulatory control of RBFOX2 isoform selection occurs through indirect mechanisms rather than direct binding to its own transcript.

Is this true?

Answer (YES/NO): NO